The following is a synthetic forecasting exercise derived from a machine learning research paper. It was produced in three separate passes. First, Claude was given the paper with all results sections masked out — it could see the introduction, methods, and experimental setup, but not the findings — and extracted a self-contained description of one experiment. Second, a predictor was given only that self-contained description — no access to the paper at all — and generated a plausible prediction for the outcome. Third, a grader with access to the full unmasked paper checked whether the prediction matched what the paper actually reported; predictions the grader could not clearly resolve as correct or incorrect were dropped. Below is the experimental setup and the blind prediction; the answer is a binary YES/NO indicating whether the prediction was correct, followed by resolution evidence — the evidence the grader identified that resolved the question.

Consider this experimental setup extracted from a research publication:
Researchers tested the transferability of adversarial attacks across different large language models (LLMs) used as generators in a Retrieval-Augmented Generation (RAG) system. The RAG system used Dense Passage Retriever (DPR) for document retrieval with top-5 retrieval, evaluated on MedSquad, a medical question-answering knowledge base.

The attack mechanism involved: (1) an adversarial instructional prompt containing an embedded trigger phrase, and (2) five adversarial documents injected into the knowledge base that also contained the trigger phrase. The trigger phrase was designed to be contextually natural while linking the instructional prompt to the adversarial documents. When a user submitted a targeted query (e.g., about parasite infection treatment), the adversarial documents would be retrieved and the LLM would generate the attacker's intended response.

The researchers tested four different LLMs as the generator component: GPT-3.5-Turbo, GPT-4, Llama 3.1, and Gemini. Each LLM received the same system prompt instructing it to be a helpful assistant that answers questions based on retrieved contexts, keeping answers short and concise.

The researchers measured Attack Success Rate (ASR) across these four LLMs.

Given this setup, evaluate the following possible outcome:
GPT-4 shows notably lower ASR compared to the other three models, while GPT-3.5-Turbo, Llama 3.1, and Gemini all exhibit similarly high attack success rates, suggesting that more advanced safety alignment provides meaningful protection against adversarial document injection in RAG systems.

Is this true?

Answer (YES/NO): NO